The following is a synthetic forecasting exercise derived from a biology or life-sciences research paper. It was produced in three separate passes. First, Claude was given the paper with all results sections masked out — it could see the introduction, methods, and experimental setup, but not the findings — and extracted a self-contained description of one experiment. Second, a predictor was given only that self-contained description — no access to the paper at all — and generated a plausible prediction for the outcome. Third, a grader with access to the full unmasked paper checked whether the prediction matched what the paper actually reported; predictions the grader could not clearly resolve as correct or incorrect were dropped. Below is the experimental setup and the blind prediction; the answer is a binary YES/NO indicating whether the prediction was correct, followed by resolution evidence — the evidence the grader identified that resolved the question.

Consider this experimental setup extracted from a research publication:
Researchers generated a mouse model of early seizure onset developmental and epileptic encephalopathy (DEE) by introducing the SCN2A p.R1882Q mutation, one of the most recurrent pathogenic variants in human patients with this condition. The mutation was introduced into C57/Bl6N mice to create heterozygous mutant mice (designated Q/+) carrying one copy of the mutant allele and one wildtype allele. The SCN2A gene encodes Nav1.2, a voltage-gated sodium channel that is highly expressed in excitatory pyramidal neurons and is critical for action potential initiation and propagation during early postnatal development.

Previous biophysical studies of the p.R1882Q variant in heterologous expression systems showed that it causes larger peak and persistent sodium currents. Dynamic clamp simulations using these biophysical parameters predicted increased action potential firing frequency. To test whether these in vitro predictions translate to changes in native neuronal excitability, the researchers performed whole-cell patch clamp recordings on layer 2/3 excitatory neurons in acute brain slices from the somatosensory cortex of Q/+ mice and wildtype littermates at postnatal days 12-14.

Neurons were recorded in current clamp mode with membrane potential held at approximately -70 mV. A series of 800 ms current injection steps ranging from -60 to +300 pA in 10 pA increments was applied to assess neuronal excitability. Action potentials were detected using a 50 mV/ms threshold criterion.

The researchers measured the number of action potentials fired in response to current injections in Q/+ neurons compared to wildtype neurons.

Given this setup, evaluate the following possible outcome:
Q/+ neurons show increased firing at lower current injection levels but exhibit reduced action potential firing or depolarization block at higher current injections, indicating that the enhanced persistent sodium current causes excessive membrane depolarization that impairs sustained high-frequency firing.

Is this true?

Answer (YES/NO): NO